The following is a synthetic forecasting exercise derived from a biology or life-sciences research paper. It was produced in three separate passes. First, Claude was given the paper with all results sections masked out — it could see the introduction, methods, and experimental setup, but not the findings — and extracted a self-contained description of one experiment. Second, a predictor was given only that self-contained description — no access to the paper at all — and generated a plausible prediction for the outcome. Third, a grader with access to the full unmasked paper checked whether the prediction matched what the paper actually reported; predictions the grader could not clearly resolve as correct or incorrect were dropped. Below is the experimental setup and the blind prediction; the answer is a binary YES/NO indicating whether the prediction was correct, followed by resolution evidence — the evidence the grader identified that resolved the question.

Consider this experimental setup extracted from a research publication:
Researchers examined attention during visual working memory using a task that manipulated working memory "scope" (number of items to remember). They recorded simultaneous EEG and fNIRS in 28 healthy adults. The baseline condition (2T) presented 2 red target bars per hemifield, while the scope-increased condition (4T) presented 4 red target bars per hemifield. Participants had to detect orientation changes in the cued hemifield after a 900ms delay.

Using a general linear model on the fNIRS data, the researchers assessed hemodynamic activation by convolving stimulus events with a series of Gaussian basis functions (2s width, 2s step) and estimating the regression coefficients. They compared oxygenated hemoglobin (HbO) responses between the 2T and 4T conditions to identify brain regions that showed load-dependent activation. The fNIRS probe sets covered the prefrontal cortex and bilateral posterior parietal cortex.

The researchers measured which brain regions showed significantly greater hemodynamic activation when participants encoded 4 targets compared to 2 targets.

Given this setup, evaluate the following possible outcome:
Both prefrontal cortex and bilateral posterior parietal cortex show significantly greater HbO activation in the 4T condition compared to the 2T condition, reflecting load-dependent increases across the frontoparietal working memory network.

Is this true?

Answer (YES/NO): YES